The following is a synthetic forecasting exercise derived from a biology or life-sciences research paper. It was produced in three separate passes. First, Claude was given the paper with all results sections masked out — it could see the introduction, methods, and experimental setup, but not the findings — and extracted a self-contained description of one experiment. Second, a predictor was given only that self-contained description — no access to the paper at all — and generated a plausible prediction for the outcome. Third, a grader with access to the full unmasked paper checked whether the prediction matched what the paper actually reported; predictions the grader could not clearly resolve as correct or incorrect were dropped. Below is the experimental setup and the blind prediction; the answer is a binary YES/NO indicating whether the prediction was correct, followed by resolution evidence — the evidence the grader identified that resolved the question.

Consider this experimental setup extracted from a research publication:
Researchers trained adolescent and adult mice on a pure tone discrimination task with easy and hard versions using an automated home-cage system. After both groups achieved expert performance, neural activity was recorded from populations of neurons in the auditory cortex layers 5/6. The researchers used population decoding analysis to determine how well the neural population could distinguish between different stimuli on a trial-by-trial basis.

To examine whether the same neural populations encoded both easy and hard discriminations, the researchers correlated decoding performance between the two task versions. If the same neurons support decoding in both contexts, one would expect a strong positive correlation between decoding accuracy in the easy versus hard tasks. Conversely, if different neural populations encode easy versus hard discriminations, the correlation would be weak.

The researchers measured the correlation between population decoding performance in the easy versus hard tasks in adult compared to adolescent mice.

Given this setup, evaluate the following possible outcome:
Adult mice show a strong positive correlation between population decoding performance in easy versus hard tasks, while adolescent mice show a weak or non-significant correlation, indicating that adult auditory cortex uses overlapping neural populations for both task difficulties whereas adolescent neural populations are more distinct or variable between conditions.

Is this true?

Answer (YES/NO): YES